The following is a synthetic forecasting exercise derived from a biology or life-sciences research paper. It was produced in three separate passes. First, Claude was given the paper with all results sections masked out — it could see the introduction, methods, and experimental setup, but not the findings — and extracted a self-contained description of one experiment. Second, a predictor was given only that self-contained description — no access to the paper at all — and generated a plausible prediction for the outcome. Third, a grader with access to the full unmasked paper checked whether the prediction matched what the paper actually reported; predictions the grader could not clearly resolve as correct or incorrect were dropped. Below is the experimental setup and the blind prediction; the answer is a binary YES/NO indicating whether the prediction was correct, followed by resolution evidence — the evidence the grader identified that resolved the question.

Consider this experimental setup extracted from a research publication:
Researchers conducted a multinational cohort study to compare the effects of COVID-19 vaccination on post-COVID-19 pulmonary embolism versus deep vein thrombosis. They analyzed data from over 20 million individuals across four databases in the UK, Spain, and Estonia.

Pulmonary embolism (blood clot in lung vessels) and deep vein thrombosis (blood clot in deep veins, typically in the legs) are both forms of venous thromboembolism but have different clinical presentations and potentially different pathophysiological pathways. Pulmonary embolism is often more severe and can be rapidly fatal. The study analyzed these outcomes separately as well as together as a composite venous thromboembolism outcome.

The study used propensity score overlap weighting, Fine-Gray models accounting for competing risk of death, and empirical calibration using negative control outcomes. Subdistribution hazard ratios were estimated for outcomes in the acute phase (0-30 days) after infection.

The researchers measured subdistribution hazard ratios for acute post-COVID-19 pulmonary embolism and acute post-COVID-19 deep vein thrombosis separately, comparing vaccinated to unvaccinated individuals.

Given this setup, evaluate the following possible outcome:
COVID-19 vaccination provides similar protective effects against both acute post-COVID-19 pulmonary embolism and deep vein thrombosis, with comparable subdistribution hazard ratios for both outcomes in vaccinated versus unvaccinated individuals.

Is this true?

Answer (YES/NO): NO